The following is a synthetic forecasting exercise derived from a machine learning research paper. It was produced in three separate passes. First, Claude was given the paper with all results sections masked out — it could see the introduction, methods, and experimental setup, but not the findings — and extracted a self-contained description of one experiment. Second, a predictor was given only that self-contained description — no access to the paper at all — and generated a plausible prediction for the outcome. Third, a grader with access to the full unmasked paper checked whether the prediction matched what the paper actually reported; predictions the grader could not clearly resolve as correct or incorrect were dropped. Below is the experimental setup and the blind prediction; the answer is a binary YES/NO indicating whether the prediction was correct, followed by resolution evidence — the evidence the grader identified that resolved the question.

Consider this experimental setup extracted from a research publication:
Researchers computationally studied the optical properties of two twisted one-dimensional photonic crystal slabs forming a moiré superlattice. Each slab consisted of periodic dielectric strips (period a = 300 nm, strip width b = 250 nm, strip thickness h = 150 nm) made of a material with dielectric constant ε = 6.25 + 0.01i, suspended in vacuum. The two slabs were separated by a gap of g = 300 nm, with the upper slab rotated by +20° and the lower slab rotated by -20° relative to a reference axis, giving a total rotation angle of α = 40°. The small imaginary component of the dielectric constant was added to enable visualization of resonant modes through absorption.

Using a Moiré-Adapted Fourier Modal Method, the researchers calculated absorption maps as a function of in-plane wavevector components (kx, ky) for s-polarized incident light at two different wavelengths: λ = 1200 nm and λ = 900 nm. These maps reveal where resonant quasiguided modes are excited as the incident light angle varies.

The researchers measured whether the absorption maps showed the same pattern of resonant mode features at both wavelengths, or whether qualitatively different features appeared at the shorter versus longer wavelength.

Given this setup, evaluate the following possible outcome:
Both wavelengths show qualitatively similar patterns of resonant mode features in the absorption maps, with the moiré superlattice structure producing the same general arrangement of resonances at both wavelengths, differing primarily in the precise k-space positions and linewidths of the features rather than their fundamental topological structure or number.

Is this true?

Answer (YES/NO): NO